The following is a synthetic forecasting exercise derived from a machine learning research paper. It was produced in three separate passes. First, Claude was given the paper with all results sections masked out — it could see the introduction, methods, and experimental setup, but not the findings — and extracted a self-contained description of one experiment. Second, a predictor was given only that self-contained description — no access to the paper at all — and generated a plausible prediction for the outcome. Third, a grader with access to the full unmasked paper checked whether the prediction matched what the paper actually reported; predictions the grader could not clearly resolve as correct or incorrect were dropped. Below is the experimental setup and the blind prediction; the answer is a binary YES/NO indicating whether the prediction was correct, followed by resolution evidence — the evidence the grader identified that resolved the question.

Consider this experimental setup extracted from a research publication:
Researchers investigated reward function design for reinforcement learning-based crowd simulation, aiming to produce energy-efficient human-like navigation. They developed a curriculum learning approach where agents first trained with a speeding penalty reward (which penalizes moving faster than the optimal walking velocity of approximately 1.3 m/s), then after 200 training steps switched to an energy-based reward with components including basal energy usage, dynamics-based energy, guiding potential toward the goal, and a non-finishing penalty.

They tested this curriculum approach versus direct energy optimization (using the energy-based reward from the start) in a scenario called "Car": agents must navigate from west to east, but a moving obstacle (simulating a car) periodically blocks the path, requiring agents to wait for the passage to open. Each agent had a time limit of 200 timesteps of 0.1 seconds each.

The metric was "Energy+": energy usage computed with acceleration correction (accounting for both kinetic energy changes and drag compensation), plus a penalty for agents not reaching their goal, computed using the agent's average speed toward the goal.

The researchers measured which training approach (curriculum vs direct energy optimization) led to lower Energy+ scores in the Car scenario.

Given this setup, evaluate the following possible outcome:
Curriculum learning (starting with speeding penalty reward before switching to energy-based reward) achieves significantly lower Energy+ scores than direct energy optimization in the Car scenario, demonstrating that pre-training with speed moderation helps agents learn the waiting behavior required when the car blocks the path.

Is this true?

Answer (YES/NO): NO